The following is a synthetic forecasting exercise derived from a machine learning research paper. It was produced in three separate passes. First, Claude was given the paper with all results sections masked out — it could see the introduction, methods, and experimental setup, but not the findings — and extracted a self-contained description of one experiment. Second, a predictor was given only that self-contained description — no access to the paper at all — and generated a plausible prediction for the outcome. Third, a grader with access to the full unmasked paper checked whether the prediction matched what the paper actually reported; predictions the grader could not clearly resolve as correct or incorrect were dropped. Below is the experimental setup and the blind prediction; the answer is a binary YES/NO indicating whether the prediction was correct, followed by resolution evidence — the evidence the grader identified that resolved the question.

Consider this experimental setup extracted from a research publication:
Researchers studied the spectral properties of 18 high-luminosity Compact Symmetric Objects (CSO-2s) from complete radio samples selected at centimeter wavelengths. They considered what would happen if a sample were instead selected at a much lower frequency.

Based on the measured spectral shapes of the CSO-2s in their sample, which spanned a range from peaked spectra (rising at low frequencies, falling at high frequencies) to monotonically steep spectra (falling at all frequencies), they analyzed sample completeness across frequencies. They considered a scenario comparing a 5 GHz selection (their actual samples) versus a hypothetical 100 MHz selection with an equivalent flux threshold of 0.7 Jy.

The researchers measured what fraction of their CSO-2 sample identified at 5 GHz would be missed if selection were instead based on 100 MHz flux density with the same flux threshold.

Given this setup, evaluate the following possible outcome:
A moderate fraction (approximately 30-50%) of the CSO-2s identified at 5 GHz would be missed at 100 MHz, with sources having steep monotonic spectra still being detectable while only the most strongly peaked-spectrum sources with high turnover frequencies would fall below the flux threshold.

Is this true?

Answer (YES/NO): YES